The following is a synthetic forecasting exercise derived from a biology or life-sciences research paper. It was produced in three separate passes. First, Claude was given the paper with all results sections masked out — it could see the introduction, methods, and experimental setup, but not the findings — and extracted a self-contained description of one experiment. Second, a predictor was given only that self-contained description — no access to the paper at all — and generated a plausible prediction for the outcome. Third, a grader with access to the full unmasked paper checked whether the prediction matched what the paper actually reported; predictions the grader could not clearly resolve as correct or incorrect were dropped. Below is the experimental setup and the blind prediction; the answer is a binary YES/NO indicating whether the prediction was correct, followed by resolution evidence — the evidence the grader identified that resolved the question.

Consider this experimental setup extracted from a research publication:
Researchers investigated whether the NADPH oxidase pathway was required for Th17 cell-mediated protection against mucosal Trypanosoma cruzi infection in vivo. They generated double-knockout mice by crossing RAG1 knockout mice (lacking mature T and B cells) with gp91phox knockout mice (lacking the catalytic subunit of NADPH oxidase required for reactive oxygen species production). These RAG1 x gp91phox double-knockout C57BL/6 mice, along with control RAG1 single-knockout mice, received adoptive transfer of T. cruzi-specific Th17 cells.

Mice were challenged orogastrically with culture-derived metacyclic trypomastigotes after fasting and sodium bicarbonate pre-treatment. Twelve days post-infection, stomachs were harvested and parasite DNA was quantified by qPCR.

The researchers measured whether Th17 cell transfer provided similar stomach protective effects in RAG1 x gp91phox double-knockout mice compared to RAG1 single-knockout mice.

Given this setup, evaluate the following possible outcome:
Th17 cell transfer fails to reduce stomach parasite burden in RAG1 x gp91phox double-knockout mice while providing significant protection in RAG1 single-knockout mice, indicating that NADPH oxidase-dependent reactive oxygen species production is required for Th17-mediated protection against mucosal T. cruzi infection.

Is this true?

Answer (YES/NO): YES